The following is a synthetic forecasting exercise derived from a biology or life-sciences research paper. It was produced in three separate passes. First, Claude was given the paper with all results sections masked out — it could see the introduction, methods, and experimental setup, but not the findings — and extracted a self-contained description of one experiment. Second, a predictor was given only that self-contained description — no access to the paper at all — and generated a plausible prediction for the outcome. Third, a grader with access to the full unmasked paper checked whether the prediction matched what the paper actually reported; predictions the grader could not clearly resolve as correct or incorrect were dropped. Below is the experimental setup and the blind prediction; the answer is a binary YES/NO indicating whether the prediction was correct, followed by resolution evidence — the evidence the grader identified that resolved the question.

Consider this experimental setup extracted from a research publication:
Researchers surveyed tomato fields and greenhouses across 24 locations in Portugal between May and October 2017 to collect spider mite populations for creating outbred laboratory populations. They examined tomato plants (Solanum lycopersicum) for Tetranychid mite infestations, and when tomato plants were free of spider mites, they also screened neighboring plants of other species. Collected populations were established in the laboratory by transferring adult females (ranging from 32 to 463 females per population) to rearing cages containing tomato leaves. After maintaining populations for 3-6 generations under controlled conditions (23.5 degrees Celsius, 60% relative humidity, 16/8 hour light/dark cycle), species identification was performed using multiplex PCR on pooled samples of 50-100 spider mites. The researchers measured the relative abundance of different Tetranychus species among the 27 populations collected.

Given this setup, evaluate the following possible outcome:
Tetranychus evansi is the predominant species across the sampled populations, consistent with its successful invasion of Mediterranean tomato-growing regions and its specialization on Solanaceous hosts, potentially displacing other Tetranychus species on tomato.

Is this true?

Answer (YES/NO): NO